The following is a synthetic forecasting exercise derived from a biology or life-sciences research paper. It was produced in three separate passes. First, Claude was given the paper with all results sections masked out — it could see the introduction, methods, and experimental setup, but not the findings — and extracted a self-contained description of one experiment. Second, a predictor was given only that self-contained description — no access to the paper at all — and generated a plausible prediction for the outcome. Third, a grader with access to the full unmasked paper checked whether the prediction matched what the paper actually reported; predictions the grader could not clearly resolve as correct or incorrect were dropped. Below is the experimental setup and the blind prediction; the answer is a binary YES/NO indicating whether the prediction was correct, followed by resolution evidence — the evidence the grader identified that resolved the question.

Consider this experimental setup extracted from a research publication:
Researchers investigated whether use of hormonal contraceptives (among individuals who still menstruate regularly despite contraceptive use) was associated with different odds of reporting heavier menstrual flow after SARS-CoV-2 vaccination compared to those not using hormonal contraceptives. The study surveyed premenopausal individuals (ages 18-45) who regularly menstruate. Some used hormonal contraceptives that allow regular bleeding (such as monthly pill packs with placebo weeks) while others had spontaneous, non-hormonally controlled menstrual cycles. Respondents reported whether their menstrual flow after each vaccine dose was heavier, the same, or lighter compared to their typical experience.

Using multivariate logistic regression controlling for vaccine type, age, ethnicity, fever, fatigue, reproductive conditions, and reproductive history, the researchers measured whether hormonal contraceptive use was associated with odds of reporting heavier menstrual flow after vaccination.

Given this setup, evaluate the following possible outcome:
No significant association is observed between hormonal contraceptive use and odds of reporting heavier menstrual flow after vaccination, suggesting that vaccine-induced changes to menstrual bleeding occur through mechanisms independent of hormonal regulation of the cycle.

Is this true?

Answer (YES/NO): YES